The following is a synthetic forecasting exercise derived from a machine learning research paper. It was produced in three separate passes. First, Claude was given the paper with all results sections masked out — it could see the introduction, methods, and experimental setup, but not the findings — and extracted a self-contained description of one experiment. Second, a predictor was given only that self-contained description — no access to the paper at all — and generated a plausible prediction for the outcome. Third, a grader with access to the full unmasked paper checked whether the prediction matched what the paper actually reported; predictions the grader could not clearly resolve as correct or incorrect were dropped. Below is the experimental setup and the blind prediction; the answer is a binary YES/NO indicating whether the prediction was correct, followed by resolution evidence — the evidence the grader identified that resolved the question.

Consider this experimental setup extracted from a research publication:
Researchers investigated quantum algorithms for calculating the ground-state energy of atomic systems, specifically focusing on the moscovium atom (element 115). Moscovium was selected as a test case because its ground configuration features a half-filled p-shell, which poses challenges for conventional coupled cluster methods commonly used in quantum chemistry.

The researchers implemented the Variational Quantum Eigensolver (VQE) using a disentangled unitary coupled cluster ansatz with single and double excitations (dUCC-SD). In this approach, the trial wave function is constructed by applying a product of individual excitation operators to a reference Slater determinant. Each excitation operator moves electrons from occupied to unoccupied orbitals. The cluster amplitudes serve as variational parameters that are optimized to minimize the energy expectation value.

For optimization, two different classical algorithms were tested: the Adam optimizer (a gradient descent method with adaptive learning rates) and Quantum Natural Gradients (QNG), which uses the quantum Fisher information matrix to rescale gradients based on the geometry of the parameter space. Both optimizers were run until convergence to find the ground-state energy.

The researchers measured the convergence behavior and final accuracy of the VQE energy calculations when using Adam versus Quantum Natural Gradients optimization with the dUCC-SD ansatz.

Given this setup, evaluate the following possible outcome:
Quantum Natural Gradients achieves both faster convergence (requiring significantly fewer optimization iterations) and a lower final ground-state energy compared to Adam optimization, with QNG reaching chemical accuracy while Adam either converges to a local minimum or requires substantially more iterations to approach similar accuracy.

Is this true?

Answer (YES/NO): NO